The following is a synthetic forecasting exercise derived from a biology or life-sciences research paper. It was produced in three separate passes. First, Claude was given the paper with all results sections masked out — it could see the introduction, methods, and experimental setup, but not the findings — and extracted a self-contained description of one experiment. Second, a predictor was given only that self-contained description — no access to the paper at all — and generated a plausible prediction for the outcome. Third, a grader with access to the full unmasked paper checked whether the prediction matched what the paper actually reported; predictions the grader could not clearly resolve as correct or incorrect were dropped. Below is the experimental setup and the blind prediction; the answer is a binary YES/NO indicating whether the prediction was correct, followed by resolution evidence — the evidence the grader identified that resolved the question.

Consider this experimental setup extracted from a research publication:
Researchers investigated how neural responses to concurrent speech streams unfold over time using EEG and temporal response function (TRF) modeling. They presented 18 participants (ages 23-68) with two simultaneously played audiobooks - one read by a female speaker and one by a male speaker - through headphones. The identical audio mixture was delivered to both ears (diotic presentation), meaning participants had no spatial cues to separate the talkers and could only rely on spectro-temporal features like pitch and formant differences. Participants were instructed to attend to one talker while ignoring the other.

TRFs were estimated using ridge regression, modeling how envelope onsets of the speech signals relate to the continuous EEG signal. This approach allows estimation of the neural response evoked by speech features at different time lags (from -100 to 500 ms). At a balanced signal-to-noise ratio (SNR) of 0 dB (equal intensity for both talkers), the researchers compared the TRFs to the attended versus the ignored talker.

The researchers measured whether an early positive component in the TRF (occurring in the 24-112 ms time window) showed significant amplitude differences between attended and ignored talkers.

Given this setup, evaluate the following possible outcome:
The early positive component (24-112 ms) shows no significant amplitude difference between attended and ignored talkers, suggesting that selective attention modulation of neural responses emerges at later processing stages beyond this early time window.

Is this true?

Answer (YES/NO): YES